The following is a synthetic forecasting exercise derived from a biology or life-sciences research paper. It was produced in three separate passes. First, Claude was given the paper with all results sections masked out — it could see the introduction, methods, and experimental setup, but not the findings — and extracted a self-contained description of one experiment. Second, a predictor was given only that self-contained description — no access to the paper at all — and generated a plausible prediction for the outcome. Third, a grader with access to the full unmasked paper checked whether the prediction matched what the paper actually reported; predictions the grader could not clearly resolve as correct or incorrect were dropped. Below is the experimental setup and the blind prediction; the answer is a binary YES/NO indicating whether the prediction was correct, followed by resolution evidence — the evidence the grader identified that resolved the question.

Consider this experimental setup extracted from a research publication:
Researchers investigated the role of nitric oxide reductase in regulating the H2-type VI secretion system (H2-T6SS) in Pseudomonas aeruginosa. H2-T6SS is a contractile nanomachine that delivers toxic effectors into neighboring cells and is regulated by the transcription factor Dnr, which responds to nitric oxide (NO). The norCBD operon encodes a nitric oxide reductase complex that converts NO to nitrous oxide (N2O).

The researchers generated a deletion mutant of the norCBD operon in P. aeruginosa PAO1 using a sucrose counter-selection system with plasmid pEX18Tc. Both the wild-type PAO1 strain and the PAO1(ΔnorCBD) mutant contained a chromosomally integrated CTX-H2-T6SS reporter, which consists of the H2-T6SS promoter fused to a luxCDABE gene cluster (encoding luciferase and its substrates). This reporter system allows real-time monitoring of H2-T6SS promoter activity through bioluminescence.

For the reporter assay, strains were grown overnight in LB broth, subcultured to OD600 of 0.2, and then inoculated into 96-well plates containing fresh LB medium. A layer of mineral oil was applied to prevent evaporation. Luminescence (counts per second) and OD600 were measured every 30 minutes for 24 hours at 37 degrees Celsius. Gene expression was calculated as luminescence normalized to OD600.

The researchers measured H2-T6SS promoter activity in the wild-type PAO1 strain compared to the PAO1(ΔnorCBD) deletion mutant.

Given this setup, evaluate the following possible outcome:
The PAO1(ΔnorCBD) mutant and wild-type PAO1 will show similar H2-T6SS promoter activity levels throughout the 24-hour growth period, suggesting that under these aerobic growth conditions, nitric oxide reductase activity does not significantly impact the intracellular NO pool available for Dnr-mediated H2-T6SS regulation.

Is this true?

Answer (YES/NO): NO